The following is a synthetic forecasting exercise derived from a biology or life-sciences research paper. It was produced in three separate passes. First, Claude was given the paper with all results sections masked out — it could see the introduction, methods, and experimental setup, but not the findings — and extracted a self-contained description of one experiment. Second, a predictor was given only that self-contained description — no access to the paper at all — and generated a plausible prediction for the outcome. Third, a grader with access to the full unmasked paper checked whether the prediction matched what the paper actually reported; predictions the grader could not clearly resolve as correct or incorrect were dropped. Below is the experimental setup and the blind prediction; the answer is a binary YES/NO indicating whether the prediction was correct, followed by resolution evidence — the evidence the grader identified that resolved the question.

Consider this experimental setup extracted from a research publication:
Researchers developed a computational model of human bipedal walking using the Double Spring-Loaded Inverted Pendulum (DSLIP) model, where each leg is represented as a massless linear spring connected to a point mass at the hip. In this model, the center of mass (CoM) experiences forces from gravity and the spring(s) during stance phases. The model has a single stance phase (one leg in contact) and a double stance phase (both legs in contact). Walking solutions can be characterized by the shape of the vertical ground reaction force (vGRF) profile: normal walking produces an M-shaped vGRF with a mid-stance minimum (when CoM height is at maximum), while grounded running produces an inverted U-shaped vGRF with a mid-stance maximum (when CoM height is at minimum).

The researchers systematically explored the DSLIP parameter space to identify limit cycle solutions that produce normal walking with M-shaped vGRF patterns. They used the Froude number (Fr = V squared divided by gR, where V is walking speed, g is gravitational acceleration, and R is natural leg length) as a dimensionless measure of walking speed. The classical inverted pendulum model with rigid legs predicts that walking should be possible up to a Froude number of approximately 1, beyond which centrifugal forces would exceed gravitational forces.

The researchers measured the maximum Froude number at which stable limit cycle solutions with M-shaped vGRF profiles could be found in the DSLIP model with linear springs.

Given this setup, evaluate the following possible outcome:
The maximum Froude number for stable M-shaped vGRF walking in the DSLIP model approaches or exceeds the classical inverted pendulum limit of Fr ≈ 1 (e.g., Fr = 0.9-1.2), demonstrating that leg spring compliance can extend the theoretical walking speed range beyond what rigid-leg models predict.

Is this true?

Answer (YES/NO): NO